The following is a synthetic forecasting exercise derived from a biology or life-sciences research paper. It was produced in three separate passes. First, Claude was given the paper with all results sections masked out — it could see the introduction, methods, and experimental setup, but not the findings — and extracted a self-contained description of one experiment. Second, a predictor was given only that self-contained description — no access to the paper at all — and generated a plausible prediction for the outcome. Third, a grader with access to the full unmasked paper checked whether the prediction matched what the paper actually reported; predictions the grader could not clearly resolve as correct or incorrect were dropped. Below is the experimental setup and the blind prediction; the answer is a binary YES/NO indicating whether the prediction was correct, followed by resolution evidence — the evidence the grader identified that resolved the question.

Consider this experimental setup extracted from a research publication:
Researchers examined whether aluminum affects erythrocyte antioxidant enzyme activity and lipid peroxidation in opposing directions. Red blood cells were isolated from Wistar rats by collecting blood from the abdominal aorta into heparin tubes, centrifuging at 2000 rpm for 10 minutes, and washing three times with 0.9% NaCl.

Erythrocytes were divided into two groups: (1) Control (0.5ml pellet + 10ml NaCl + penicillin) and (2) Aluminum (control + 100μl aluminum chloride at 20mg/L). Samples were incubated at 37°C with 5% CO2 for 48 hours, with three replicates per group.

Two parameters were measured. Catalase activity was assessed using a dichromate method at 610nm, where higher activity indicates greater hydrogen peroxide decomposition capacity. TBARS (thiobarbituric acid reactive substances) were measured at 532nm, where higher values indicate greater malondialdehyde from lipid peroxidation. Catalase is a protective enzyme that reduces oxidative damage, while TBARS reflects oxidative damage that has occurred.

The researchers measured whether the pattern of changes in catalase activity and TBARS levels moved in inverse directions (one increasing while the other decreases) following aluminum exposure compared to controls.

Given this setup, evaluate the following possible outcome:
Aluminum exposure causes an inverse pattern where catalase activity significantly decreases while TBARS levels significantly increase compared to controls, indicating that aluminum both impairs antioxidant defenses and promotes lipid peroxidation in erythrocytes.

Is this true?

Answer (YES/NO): YES